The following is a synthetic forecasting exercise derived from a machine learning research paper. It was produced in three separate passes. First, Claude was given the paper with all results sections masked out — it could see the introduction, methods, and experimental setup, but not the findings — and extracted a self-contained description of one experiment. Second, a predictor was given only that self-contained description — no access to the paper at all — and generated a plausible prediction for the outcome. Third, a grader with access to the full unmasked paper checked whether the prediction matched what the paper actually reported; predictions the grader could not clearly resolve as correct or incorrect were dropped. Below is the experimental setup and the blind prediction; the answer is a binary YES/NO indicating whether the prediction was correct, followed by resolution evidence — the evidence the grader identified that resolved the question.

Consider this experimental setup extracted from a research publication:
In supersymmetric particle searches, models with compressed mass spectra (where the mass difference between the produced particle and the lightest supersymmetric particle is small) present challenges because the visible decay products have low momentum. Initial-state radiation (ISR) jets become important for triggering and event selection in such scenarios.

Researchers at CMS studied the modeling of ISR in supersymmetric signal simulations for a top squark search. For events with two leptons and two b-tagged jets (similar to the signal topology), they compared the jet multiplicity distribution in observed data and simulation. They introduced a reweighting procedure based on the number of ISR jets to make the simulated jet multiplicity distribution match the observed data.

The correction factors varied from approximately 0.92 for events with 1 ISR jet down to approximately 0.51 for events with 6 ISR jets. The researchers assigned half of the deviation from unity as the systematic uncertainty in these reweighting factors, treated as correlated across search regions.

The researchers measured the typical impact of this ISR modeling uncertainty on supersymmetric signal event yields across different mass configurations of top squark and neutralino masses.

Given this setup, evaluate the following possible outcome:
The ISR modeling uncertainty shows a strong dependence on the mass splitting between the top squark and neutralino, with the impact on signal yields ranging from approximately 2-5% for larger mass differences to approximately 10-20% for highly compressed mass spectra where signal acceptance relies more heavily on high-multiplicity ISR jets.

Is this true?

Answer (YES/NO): NO